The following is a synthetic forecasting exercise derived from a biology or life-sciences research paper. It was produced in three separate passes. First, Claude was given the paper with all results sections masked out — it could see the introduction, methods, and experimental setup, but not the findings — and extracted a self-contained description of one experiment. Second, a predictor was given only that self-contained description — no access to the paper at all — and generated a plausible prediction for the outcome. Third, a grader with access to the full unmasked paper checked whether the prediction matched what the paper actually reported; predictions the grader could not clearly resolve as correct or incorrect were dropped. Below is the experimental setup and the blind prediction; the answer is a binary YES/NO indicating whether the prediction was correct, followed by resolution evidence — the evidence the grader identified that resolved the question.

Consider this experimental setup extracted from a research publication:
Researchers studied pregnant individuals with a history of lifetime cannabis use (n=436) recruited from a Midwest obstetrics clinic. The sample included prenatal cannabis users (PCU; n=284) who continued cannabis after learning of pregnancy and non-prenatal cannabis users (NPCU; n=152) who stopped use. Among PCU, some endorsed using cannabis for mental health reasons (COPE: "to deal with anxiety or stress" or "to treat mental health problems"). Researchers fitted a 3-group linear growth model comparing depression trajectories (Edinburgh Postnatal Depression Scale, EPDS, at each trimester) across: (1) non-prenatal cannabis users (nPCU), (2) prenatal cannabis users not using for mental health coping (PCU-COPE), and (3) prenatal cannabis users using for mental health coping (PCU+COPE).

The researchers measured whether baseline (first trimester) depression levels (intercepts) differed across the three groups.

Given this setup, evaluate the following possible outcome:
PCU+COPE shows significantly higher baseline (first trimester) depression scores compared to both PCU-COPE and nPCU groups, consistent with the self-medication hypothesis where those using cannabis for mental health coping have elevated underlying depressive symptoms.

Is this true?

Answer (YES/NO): YES